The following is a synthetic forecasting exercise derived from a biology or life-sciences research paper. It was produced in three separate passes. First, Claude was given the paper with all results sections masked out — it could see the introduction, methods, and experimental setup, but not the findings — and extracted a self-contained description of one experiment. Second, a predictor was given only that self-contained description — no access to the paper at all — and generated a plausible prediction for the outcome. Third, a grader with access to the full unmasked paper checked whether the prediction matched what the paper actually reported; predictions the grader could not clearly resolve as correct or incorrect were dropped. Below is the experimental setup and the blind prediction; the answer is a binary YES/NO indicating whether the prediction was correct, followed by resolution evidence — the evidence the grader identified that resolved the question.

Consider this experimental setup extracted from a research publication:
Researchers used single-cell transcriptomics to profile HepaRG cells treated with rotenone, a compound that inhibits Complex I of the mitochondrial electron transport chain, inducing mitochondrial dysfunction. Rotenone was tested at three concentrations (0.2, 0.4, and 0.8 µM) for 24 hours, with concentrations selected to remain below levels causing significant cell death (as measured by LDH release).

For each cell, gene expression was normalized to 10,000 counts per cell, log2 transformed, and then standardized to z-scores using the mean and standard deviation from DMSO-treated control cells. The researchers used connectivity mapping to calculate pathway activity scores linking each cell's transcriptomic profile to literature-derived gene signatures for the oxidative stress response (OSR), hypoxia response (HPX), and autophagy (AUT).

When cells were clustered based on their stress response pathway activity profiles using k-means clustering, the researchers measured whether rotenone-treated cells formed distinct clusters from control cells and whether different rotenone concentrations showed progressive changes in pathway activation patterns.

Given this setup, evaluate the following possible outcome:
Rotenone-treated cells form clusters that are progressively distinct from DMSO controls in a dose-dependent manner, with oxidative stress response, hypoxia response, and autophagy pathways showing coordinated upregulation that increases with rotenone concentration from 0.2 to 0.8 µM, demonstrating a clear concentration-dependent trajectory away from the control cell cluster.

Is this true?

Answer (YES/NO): NO